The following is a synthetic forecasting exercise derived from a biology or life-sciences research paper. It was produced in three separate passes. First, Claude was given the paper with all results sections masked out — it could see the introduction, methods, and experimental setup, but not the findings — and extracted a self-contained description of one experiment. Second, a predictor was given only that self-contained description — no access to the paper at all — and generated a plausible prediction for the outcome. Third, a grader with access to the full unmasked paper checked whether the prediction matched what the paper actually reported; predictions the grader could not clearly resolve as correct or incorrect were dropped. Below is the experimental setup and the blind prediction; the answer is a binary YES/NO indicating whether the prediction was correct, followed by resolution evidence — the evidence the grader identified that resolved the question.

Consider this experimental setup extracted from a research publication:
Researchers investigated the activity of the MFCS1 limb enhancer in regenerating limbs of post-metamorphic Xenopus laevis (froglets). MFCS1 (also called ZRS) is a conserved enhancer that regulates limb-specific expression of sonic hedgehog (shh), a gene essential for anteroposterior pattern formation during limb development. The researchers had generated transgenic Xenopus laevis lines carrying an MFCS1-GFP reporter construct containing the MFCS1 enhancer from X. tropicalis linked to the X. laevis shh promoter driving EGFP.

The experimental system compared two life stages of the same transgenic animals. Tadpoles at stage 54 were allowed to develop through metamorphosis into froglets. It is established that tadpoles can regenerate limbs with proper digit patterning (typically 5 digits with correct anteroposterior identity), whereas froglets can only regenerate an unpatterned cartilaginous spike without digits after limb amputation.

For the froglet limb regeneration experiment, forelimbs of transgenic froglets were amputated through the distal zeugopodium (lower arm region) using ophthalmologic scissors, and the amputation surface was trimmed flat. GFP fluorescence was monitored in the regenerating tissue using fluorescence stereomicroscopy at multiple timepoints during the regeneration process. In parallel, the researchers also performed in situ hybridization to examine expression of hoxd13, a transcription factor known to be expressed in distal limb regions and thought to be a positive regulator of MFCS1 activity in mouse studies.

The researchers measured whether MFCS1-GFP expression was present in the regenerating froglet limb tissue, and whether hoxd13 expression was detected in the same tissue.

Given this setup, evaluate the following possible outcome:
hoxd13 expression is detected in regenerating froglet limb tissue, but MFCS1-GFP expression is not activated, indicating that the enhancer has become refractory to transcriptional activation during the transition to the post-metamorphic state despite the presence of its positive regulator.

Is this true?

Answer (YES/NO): YES